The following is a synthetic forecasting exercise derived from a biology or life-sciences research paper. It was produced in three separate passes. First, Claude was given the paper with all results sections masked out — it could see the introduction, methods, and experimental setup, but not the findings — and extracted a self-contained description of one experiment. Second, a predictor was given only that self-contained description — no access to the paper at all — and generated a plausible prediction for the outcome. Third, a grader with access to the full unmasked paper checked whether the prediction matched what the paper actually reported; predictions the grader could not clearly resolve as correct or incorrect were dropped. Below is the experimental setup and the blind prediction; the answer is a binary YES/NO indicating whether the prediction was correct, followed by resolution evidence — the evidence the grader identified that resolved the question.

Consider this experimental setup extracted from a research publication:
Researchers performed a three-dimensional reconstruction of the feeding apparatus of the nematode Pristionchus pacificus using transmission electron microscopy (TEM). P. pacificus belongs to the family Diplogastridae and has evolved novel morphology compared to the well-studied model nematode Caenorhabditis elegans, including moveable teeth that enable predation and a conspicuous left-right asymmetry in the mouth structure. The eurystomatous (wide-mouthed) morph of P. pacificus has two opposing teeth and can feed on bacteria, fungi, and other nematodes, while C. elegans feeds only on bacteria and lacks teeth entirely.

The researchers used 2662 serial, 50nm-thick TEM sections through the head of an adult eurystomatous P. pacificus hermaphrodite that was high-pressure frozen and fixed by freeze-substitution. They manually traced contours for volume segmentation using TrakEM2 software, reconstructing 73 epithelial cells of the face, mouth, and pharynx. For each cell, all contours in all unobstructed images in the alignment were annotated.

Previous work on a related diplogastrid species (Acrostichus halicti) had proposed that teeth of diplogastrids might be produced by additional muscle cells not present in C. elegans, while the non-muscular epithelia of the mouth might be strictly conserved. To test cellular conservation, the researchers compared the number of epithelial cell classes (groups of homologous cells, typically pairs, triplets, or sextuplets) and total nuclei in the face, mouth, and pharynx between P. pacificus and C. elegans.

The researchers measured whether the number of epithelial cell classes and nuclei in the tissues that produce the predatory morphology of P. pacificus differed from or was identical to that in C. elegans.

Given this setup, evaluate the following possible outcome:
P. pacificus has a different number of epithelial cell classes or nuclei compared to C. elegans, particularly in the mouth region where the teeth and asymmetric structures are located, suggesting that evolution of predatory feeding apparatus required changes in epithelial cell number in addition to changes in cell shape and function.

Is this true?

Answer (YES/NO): NO